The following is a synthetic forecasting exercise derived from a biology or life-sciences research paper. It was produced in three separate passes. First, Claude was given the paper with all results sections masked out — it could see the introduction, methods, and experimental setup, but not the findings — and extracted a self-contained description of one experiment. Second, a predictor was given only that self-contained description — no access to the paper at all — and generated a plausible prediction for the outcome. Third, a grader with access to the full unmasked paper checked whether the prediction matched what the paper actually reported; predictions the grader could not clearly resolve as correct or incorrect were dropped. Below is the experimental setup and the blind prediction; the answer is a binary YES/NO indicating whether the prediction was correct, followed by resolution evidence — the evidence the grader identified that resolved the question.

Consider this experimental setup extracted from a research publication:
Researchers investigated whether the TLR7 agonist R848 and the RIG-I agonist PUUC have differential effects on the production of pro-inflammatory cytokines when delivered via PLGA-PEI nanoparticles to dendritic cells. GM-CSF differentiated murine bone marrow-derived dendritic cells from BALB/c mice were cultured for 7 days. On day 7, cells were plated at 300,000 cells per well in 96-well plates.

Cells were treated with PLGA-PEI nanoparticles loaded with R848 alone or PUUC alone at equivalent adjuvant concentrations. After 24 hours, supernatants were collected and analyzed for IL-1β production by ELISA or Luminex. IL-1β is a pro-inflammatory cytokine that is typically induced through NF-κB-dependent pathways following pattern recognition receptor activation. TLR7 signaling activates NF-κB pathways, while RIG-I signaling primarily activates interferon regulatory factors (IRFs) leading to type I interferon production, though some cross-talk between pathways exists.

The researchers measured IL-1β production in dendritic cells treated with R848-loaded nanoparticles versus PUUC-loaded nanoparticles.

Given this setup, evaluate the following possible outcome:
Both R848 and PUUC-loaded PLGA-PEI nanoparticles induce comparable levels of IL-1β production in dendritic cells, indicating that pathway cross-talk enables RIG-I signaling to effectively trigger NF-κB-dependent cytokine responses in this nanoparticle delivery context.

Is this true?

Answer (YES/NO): NO